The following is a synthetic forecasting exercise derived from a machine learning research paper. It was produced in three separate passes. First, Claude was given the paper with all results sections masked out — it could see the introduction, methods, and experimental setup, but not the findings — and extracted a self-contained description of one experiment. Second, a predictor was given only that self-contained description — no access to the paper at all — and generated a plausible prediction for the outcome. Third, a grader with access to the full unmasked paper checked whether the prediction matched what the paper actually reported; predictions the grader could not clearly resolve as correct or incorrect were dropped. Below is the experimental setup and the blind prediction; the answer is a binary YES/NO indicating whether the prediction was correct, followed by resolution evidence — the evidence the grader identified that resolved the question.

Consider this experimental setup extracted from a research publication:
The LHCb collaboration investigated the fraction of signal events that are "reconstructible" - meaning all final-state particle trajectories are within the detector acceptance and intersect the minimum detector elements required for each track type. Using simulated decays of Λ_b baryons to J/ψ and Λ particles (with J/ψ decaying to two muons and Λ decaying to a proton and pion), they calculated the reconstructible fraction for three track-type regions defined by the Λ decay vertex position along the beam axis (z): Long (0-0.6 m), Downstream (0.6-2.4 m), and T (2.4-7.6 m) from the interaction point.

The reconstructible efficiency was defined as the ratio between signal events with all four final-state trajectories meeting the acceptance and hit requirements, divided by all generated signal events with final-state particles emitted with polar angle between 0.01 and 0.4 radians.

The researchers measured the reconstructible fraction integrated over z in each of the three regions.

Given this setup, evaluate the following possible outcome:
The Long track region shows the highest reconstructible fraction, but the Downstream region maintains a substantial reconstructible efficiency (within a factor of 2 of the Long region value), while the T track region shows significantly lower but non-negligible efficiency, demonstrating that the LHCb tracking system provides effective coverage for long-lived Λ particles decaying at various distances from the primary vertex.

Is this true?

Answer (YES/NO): NO